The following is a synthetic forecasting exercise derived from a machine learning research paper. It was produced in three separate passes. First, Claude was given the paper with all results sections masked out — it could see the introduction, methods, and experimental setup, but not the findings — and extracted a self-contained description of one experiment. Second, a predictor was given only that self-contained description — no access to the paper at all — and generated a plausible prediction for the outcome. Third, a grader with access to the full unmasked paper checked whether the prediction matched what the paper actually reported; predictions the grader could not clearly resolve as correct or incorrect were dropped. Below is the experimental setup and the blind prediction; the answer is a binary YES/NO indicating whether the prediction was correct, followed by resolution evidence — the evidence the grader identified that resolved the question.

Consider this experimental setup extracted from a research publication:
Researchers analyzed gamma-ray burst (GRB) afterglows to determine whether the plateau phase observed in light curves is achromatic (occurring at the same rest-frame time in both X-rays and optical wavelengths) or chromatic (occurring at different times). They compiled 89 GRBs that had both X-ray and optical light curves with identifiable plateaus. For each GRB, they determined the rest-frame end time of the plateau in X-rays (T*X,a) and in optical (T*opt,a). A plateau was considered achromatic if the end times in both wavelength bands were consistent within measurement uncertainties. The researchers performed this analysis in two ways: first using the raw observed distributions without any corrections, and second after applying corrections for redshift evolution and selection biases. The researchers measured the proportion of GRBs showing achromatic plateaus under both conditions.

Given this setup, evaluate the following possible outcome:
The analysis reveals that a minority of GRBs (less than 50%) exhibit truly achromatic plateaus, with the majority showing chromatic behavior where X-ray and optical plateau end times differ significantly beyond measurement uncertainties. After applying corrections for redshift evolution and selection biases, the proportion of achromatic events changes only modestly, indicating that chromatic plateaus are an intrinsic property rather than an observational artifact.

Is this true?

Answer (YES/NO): YES